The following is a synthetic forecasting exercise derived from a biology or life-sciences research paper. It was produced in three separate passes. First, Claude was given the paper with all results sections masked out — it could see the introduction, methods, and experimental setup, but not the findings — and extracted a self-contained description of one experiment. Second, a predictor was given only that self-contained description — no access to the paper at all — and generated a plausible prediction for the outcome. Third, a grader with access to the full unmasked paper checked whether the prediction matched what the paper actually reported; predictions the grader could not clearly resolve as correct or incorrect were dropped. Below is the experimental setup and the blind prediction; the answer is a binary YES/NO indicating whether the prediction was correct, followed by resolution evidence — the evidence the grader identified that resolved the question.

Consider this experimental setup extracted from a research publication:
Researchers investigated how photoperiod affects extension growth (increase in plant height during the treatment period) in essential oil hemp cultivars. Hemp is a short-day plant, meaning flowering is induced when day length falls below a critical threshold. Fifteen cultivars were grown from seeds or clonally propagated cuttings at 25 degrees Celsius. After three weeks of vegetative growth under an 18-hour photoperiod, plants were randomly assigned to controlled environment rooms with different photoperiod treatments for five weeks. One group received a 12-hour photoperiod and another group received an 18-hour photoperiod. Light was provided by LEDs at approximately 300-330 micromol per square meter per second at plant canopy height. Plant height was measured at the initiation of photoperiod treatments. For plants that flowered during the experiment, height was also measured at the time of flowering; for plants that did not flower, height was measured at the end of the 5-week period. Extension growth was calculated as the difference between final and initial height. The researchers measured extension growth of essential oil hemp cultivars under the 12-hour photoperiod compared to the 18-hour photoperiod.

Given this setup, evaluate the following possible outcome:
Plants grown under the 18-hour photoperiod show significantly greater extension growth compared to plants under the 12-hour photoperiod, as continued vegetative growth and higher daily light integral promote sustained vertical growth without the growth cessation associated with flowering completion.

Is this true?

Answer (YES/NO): YES